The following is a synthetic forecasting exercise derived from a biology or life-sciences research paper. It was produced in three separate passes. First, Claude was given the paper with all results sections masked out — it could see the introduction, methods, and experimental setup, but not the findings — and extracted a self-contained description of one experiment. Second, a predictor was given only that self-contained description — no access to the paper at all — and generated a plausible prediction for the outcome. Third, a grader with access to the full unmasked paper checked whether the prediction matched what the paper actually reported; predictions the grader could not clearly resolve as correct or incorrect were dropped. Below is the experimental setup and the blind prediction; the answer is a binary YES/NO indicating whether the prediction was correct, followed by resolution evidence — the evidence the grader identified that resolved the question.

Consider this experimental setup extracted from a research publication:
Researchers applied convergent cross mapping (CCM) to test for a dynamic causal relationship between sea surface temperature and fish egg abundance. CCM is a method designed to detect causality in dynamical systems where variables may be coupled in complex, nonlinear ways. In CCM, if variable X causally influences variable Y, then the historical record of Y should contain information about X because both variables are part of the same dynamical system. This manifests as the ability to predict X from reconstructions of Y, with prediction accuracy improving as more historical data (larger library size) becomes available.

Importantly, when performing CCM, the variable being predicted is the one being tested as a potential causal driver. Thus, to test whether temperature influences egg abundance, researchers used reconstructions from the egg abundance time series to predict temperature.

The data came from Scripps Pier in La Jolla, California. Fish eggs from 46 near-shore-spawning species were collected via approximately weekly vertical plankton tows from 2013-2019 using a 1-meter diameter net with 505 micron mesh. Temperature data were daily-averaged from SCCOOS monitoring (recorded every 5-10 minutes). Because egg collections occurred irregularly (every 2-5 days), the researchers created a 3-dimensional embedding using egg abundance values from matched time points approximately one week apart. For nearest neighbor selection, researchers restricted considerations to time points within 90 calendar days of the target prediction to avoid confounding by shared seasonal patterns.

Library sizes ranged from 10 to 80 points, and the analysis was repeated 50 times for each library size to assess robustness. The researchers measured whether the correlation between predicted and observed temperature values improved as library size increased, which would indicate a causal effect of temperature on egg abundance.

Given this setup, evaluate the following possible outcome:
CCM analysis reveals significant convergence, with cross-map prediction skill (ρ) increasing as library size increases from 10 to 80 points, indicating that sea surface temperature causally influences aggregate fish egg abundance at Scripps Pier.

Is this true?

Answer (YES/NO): YES